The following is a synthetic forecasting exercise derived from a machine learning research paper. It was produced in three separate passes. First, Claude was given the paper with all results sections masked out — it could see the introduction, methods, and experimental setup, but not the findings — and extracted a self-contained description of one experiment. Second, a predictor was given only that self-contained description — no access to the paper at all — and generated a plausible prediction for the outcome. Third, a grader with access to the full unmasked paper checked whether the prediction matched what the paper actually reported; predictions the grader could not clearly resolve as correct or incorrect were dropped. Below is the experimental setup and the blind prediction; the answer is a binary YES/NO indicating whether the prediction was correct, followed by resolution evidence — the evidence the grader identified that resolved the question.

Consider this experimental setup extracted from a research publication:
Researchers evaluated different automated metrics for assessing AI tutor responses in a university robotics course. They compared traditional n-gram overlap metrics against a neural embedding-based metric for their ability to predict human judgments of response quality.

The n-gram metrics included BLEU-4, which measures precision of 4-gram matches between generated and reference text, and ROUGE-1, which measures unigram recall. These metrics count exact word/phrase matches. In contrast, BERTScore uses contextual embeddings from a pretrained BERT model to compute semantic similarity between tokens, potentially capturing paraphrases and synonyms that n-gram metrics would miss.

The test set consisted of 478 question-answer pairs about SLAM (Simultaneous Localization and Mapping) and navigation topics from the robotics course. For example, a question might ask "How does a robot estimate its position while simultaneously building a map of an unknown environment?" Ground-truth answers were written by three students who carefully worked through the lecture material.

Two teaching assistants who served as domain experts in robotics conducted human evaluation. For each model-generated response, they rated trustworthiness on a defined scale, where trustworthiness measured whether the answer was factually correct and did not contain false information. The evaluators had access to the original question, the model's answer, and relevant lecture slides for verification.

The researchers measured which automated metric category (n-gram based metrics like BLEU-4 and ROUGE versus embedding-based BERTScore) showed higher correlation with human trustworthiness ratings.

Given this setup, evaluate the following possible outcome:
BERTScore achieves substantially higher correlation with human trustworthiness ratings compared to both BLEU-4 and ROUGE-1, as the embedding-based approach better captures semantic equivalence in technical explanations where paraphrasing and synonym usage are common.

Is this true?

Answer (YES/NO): NO